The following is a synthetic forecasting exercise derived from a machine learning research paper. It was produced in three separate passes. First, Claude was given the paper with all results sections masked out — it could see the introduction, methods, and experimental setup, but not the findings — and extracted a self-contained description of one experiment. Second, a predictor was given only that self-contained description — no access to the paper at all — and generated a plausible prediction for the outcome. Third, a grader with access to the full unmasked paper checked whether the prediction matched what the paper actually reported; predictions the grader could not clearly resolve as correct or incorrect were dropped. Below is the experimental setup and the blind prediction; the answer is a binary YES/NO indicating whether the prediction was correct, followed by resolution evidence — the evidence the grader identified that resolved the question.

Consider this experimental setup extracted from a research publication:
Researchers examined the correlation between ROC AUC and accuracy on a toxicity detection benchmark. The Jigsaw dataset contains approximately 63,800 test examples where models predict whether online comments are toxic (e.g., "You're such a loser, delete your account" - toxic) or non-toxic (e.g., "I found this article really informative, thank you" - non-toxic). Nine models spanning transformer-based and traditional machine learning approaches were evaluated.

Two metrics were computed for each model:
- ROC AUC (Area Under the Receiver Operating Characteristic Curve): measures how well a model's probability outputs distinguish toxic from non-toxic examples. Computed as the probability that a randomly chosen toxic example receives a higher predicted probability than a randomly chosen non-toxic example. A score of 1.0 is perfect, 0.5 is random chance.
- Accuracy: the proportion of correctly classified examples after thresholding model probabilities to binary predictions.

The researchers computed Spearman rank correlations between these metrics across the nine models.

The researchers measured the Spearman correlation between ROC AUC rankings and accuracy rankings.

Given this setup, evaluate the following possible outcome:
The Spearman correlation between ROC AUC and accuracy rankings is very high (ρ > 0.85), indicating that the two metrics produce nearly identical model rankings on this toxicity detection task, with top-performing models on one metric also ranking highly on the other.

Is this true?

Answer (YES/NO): YES